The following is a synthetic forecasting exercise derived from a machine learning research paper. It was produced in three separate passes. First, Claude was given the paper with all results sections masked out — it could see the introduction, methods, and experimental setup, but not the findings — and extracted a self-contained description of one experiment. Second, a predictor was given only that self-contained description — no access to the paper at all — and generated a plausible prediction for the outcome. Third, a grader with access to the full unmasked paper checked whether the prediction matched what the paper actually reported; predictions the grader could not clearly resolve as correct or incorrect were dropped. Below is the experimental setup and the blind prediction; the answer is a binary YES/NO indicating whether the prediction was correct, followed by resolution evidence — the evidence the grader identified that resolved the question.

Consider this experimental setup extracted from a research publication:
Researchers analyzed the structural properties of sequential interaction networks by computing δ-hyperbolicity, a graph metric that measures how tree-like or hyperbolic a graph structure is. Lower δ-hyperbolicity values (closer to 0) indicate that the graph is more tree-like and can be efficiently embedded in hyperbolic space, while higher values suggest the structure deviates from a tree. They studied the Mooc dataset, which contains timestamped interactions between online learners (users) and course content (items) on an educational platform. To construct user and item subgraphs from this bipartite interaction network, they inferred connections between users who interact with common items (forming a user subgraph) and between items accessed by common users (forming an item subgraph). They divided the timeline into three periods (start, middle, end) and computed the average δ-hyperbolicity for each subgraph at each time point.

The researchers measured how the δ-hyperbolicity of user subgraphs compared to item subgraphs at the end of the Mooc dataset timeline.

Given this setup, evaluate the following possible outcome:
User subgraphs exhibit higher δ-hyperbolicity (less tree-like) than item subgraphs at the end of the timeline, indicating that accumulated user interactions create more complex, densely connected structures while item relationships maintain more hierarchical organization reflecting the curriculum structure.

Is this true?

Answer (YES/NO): YES